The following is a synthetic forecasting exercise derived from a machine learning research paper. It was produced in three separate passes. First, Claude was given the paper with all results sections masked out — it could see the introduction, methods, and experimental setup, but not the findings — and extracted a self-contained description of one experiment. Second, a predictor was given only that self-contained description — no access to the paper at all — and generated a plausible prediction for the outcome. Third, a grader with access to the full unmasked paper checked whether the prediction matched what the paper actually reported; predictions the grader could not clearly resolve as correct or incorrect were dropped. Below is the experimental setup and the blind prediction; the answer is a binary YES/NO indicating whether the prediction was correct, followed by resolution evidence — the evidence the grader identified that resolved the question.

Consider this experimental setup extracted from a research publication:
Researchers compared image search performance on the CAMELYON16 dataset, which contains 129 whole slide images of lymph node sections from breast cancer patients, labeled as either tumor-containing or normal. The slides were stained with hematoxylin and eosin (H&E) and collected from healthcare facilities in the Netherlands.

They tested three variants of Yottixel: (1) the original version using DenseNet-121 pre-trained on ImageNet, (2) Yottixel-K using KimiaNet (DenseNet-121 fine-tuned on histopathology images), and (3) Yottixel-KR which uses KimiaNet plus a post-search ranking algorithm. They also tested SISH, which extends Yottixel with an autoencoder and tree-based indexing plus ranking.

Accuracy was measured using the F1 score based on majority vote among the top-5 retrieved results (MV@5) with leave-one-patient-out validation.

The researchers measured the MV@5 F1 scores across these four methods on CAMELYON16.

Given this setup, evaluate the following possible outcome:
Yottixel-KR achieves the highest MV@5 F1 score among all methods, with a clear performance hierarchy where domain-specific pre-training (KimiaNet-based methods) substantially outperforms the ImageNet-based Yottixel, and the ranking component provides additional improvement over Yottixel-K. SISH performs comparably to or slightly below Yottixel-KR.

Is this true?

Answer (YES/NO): NO